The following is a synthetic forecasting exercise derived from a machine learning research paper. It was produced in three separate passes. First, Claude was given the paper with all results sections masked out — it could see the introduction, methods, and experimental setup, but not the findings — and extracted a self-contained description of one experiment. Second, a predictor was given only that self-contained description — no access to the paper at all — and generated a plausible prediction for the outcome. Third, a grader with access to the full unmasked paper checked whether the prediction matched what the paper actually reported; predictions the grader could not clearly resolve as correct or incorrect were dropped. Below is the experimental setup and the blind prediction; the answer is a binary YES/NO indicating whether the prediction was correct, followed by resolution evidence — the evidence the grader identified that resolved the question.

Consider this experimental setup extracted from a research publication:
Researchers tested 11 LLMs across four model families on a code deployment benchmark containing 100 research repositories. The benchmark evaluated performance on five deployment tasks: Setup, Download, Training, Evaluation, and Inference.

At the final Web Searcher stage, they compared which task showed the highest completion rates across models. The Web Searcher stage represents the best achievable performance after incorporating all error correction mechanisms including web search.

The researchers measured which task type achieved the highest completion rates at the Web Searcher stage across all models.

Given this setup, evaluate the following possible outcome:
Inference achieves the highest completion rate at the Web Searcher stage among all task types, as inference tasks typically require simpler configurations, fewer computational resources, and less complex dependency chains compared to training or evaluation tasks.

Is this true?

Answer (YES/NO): NO